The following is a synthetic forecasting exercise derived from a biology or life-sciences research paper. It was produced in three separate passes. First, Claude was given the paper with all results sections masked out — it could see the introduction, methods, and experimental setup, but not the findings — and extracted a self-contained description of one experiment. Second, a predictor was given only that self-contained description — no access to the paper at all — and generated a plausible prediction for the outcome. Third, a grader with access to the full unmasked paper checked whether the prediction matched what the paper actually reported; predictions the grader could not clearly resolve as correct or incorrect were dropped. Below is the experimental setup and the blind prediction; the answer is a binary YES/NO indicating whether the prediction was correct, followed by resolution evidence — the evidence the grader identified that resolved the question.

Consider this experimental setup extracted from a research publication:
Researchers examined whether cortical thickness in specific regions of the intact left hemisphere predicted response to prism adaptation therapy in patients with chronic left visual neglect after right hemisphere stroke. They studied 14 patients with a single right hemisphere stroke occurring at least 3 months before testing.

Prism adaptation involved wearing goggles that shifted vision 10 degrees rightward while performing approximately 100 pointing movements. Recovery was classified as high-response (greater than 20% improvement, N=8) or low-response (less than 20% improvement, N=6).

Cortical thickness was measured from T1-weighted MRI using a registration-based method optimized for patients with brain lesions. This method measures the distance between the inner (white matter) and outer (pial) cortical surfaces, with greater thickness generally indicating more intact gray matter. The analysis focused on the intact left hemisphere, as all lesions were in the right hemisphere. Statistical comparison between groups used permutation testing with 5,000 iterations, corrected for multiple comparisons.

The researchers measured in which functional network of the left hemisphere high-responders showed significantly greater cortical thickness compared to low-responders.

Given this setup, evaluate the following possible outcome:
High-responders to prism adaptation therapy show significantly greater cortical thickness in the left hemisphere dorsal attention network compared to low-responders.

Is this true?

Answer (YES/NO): NO